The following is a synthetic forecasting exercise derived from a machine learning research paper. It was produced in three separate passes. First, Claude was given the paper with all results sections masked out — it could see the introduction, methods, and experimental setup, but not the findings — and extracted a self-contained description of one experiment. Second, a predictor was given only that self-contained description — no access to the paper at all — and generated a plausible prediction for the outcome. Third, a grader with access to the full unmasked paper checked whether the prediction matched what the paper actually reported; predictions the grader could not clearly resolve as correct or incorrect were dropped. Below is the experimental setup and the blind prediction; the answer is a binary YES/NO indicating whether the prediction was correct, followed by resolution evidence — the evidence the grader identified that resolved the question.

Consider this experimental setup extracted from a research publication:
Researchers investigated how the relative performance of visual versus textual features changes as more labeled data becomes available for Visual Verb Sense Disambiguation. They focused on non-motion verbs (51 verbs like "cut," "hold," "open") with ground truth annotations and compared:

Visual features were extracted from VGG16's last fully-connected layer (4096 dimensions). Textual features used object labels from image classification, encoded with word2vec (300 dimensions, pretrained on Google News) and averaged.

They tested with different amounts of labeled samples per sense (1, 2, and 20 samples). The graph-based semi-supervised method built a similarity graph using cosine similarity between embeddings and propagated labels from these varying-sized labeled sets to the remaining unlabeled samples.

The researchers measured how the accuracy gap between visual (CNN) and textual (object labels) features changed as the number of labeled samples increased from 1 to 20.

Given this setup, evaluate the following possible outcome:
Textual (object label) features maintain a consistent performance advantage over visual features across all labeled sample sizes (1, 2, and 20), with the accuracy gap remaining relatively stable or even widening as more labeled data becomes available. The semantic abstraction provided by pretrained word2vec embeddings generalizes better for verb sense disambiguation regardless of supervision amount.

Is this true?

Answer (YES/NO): NO